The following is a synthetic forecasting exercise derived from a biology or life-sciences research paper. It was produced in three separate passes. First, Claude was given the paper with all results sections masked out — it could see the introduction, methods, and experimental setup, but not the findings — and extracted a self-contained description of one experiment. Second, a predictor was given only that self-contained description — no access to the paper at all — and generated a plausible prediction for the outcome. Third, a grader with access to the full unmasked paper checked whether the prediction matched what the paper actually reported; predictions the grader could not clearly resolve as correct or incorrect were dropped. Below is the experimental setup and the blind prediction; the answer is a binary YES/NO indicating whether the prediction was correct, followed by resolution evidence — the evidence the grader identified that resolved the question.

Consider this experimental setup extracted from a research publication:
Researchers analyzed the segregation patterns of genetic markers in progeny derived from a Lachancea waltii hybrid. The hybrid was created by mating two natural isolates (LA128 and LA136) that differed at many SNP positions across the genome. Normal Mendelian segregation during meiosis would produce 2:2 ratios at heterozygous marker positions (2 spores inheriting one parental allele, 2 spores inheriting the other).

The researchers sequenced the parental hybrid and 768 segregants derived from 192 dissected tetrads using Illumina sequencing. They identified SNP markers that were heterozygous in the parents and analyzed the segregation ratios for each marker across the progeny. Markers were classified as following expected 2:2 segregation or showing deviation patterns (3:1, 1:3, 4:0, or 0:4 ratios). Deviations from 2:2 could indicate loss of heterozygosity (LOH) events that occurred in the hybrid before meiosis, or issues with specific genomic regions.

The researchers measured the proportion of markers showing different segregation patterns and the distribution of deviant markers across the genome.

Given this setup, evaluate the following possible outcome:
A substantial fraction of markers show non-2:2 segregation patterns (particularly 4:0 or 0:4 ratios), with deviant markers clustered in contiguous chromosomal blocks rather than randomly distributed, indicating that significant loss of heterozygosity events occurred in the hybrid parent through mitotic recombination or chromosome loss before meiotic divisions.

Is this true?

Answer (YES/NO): YES